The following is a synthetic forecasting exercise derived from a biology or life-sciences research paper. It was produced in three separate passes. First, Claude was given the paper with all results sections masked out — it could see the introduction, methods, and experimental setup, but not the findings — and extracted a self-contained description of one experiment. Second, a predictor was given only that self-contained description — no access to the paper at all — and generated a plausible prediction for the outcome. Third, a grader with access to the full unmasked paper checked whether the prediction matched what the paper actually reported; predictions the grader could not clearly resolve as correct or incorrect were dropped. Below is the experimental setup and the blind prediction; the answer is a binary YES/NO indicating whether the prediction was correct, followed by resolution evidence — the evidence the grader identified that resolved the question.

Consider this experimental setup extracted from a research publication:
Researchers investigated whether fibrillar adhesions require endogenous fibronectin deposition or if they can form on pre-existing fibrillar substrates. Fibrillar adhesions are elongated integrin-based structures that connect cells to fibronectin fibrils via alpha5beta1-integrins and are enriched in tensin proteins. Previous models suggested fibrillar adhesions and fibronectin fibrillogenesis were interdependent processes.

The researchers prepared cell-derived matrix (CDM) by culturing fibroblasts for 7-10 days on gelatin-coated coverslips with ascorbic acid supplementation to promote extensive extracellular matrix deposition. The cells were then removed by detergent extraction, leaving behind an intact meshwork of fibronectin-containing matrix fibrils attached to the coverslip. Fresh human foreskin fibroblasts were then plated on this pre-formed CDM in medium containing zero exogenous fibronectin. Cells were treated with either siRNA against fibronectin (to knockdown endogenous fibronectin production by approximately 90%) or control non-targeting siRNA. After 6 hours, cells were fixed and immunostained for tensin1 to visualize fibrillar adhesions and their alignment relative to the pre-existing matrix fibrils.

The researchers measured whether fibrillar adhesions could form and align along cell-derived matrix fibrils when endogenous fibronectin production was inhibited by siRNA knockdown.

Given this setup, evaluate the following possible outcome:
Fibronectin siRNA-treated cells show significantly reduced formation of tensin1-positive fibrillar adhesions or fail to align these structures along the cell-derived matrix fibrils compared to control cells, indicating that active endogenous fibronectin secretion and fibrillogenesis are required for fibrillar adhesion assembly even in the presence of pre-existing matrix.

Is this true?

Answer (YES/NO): NO